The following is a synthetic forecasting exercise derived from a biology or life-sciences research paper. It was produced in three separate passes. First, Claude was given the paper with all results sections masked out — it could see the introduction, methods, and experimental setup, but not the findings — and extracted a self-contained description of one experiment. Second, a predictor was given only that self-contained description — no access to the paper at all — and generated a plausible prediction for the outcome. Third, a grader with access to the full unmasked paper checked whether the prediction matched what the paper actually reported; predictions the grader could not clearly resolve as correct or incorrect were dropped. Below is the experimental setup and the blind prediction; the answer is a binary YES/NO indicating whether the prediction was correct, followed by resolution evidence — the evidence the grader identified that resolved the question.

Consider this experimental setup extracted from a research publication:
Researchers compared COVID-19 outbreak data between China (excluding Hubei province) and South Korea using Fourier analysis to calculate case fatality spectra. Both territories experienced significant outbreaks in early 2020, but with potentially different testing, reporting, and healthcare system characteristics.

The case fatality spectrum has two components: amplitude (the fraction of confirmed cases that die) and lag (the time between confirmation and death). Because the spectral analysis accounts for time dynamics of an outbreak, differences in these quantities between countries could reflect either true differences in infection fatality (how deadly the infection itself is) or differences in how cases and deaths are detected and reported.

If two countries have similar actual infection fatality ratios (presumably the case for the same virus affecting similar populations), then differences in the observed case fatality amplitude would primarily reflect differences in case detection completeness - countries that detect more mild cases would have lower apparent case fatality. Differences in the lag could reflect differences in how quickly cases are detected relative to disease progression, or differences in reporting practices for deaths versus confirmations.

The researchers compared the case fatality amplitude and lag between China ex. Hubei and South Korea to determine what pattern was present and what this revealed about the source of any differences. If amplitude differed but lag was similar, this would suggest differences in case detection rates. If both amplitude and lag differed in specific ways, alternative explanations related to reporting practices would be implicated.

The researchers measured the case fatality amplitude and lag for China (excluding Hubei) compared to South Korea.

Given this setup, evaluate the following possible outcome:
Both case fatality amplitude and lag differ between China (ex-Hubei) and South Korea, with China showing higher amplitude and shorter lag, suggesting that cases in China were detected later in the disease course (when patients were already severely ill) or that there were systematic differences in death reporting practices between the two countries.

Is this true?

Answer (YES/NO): NO